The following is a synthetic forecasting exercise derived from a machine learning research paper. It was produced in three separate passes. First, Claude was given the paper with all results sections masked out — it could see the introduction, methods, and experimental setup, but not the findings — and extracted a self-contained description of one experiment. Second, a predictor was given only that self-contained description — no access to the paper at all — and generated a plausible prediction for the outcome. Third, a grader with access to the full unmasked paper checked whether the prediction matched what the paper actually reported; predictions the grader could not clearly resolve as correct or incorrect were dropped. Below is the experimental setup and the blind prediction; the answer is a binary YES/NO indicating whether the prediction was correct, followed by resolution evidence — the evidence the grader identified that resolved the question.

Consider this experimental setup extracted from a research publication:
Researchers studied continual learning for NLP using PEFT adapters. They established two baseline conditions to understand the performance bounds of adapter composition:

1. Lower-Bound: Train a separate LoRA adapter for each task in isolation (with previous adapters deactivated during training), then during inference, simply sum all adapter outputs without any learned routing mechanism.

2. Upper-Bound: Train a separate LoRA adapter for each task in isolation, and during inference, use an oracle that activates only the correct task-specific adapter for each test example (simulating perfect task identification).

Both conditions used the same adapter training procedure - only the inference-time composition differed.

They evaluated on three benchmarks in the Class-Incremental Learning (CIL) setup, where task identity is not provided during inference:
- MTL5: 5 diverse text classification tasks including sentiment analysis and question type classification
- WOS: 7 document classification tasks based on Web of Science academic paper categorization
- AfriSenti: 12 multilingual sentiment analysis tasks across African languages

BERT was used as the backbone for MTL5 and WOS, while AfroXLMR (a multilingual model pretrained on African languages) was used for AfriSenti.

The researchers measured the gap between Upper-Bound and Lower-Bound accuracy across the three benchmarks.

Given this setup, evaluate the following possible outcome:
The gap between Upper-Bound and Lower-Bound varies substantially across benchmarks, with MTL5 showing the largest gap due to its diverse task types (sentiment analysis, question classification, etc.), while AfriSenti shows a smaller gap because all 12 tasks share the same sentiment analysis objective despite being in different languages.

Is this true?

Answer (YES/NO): NO